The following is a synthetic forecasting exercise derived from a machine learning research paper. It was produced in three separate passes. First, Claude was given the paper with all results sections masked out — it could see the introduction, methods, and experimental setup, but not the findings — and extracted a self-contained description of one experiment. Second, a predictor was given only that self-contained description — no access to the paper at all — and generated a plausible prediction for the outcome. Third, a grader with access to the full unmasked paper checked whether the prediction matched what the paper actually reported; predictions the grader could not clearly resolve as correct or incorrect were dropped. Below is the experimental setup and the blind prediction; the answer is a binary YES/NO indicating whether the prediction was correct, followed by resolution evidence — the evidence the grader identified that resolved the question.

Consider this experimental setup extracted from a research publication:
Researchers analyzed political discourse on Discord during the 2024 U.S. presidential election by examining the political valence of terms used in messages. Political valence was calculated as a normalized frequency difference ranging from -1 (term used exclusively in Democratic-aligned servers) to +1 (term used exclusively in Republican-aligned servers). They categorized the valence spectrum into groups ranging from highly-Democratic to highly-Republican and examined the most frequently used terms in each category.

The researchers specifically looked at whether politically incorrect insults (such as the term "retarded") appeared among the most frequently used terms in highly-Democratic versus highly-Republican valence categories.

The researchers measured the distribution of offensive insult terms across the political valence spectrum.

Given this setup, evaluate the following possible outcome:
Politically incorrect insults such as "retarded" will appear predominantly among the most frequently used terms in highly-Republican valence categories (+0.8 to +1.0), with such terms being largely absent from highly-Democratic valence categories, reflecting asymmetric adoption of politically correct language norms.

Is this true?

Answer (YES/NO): YES